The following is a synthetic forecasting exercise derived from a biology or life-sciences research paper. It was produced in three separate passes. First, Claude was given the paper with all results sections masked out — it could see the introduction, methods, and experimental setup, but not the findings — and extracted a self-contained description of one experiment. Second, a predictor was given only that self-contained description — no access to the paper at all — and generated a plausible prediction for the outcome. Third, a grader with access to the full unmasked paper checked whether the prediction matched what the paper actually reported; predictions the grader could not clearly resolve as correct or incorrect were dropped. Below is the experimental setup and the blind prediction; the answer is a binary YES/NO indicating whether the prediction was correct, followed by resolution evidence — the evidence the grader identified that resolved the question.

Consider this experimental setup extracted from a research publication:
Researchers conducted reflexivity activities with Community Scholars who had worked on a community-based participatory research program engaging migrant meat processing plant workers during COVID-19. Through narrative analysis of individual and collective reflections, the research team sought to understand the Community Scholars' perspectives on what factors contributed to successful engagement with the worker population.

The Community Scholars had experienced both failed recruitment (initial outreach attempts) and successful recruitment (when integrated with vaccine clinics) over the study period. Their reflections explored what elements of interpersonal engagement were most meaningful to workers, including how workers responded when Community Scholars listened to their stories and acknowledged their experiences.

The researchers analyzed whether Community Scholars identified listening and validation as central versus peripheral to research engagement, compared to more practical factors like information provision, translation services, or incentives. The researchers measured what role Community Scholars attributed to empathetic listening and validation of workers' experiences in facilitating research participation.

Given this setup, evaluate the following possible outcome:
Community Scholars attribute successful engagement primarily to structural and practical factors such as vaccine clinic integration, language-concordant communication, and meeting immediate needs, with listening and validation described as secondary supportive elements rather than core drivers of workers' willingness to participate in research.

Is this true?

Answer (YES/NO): NO